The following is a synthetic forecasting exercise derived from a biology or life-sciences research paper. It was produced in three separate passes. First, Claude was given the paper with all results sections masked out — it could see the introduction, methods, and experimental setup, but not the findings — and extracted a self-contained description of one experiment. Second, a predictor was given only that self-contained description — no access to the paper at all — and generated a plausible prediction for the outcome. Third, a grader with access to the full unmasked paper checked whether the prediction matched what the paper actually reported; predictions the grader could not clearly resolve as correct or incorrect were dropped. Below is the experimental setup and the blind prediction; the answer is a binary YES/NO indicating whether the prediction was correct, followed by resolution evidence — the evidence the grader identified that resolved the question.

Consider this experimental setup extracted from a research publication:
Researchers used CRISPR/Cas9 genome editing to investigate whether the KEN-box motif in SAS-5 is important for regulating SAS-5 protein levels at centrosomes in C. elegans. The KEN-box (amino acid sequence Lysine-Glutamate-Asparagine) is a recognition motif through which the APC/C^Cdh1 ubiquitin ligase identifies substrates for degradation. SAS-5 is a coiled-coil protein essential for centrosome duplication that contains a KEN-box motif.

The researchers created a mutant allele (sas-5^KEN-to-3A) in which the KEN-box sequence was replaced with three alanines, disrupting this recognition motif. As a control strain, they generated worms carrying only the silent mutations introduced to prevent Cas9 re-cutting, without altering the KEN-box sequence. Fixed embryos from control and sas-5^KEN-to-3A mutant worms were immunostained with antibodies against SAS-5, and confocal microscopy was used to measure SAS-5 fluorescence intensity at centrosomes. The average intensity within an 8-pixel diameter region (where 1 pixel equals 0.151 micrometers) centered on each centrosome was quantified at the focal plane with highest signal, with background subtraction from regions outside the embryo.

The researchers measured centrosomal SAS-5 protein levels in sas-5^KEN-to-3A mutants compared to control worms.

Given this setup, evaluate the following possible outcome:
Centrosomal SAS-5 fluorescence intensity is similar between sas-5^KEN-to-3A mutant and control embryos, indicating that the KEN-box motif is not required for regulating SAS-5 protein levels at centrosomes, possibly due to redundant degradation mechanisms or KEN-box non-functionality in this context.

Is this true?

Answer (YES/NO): NO